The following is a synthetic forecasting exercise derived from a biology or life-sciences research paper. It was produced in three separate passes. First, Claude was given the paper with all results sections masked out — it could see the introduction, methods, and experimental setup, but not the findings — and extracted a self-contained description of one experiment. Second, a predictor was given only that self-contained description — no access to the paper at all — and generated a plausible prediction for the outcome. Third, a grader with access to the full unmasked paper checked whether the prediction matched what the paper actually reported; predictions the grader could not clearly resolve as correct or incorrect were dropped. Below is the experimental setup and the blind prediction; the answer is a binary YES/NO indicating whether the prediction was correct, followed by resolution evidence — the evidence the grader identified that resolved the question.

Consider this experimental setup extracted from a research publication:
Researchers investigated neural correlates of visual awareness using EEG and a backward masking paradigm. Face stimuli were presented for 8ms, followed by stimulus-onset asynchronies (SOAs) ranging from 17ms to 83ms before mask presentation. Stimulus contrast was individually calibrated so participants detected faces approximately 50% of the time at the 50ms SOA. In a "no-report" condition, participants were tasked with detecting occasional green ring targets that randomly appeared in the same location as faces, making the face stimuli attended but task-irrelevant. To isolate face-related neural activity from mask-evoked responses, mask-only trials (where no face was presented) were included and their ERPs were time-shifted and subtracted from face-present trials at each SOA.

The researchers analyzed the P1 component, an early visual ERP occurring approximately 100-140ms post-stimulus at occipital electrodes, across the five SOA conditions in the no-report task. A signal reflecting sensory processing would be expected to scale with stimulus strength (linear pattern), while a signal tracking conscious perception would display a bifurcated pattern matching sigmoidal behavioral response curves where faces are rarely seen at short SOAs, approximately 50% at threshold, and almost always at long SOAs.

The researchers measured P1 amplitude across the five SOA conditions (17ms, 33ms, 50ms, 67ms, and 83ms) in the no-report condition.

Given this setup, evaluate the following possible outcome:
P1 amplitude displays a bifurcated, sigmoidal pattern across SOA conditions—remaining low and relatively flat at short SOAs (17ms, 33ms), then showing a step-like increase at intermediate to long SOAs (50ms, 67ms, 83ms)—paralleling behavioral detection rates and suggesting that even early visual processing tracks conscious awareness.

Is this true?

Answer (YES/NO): NO